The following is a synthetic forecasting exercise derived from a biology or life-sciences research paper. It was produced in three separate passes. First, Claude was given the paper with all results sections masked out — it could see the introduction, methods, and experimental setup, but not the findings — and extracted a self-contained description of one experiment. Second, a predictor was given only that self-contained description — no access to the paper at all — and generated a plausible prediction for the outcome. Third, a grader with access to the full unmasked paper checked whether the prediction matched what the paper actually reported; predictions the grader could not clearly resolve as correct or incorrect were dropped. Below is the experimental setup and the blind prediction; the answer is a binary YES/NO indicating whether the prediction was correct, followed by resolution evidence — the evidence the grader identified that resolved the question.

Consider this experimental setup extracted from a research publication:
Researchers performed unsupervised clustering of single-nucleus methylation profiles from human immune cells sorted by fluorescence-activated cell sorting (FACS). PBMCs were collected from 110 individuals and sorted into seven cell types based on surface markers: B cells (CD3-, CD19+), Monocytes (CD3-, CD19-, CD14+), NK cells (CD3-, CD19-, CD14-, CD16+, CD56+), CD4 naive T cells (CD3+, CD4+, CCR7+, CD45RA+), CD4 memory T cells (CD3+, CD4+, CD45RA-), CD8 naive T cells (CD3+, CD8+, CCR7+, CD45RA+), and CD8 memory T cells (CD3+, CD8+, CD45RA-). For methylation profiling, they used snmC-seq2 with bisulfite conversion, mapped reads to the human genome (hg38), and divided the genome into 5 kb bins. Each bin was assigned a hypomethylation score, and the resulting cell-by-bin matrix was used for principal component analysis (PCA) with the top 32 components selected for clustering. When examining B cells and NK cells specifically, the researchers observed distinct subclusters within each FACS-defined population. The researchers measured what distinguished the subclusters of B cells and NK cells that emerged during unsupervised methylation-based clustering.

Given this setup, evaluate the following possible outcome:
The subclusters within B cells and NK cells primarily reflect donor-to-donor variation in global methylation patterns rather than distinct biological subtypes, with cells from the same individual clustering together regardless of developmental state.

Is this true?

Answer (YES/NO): NO